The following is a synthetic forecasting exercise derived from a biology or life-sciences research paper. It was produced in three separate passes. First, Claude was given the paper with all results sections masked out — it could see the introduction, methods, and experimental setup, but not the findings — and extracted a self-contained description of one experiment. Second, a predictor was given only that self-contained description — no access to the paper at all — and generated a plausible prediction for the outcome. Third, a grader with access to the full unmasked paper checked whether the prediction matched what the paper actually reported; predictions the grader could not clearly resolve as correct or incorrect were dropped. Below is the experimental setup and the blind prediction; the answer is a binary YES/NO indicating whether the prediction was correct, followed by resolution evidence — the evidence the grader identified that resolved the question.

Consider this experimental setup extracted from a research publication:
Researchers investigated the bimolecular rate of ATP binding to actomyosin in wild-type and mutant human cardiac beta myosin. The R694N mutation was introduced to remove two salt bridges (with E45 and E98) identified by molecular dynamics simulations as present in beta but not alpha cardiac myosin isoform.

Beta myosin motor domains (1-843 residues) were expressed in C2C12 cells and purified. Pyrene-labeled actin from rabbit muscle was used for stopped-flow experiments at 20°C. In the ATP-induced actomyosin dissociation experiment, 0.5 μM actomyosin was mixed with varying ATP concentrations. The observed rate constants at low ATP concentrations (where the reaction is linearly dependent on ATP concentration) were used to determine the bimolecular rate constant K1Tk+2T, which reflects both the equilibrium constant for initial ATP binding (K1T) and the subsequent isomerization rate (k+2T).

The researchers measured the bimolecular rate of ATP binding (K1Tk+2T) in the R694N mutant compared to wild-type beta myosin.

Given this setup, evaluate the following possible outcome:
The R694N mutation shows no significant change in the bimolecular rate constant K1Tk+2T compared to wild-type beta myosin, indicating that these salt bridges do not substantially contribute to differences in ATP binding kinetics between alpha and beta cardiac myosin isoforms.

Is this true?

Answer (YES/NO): NO